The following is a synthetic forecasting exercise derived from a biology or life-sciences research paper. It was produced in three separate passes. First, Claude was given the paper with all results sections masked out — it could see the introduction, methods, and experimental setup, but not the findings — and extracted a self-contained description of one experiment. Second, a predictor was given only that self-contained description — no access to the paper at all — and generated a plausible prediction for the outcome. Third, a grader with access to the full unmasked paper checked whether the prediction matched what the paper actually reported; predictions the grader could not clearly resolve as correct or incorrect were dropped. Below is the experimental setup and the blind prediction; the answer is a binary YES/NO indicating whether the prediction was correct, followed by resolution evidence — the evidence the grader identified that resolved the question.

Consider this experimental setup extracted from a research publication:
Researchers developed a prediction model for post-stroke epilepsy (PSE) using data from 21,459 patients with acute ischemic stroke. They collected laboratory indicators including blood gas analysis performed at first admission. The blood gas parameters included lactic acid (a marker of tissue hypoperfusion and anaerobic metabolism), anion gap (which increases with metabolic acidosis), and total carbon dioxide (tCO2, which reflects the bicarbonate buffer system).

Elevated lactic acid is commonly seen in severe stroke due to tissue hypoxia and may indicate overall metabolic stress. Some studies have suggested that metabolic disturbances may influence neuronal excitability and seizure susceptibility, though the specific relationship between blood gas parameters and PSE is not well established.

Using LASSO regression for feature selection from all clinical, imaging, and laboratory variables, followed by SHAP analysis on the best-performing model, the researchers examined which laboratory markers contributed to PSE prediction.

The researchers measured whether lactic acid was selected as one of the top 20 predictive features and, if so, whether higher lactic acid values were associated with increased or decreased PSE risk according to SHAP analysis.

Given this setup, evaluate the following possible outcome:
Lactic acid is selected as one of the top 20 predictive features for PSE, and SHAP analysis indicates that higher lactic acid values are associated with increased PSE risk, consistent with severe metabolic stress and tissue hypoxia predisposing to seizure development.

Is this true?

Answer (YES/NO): NO